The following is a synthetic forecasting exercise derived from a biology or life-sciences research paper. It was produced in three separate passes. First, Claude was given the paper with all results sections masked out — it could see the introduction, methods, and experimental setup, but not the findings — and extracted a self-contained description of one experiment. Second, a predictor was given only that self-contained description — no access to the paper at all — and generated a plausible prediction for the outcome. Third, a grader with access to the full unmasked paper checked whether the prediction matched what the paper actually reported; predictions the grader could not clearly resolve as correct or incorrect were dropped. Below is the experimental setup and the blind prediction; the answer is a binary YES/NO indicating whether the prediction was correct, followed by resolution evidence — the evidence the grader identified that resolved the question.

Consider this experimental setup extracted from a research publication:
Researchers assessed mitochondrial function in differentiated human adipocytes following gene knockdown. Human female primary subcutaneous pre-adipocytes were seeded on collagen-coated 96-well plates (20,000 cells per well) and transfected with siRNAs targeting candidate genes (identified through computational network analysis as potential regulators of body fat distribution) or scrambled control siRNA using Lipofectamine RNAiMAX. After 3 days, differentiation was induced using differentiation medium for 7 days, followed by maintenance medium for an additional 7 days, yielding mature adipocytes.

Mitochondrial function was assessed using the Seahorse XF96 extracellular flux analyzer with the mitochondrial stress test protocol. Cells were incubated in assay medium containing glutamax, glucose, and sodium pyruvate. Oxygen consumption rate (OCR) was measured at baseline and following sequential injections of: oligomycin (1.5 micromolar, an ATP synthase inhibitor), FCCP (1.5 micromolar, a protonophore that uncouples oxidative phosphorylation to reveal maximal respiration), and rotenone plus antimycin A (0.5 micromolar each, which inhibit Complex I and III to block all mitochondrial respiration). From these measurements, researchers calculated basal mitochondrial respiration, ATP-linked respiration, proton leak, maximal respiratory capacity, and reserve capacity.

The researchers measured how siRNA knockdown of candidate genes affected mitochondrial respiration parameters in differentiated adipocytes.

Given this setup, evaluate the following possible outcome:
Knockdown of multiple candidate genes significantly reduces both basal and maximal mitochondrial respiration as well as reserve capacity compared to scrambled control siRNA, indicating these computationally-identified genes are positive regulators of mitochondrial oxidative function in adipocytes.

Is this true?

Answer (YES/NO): NO